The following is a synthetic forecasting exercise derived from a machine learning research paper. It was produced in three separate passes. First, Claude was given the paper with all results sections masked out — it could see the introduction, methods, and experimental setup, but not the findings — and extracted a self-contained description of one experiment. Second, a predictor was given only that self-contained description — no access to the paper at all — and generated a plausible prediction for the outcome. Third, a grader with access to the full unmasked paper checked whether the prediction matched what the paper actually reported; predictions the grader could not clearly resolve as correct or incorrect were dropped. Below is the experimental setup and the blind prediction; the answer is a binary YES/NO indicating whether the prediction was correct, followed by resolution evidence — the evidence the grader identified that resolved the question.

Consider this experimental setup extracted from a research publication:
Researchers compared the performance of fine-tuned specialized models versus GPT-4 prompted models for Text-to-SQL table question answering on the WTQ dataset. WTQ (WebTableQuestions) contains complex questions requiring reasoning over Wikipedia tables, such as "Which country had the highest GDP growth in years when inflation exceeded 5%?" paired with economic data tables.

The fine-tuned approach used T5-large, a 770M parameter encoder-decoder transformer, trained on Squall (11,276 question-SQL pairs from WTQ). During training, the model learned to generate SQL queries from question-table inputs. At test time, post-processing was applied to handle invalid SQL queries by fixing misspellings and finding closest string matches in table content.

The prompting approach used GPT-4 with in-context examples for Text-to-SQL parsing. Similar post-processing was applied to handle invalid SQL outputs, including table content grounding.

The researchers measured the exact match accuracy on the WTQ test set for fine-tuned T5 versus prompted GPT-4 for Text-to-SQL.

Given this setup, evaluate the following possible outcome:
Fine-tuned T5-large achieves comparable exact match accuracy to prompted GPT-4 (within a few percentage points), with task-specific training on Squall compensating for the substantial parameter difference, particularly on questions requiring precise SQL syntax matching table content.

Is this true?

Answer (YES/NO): NO